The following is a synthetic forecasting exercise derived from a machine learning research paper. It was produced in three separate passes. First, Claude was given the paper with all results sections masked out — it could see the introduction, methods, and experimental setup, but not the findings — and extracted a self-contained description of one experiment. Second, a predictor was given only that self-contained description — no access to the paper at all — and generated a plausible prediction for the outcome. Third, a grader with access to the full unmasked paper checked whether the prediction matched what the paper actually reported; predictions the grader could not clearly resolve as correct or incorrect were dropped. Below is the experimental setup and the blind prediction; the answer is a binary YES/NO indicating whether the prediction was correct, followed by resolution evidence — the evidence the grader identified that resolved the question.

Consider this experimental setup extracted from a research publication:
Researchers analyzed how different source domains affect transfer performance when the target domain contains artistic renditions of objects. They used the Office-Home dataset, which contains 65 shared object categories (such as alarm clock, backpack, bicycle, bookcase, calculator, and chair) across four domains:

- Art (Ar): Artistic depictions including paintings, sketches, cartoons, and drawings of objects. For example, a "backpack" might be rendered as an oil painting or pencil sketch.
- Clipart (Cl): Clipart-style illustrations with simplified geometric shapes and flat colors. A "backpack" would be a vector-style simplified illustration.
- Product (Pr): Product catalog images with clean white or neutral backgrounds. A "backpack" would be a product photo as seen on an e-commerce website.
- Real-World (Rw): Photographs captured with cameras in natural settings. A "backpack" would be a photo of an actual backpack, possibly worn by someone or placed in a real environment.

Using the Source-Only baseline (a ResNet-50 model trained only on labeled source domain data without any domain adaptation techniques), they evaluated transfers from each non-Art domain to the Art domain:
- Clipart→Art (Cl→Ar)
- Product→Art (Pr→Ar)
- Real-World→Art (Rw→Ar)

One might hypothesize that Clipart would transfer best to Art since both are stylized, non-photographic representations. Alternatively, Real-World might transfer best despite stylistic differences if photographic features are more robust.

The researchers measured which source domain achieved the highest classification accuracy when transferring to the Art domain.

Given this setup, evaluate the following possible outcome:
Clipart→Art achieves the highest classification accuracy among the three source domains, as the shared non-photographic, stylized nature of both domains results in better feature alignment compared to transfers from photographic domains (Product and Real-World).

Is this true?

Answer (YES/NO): NO